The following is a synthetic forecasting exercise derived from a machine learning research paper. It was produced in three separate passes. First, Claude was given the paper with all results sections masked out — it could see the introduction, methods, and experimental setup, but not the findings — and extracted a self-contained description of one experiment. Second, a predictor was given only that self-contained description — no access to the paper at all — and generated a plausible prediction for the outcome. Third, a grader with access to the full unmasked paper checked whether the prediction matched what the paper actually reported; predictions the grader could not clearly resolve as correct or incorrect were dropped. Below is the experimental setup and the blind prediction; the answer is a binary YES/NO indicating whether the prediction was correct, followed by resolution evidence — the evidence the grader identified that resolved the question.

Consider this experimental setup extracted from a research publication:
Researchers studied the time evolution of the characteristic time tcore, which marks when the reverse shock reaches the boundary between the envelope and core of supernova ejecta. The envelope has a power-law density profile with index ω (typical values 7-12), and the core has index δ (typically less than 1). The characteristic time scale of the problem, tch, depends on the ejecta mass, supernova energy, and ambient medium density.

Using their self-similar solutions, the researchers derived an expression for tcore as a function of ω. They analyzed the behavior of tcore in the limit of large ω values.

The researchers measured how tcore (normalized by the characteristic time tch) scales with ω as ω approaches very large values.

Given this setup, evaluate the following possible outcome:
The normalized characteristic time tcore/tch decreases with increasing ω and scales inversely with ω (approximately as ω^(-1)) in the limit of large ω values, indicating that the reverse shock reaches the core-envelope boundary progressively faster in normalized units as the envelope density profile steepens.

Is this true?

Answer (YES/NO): NO